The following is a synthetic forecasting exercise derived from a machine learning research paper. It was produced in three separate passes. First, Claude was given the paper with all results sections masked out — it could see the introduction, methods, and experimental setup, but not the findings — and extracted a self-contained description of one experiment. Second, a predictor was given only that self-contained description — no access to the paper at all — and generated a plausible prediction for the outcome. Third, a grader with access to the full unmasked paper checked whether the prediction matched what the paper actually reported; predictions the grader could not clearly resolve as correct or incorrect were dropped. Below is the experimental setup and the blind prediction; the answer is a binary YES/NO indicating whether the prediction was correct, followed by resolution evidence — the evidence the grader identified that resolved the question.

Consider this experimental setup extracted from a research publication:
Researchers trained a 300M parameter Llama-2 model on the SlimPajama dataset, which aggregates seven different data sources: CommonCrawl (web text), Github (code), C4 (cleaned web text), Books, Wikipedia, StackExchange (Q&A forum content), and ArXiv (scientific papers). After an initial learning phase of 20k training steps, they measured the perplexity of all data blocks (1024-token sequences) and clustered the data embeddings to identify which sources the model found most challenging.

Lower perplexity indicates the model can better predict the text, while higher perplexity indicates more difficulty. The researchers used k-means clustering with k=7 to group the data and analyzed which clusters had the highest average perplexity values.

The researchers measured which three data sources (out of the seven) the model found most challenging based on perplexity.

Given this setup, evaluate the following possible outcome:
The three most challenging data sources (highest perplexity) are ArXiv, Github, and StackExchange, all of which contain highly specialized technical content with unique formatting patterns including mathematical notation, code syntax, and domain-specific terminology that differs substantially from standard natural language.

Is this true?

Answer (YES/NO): YES